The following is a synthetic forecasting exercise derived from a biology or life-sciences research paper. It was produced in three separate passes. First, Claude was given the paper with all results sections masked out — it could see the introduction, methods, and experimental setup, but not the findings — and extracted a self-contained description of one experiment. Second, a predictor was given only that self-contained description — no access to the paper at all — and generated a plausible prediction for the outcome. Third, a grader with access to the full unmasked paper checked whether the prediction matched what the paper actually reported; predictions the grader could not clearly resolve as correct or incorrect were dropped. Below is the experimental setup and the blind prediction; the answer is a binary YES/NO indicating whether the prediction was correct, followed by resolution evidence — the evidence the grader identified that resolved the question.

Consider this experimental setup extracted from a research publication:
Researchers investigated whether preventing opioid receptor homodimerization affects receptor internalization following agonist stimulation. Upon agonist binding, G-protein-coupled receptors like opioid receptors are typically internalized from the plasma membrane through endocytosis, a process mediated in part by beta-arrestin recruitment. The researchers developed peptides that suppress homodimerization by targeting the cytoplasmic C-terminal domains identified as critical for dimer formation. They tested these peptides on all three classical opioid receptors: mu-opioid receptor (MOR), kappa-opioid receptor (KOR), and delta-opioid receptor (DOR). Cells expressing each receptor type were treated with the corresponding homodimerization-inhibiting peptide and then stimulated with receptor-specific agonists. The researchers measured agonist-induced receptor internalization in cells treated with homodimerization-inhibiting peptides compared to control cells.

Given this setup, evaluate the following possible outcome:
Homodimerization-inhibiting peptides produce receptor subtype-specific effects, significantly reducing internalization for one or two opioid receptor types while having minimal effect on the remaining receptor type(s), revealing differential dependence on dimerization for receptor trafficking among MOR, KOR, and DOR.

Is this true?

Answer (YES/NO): NO